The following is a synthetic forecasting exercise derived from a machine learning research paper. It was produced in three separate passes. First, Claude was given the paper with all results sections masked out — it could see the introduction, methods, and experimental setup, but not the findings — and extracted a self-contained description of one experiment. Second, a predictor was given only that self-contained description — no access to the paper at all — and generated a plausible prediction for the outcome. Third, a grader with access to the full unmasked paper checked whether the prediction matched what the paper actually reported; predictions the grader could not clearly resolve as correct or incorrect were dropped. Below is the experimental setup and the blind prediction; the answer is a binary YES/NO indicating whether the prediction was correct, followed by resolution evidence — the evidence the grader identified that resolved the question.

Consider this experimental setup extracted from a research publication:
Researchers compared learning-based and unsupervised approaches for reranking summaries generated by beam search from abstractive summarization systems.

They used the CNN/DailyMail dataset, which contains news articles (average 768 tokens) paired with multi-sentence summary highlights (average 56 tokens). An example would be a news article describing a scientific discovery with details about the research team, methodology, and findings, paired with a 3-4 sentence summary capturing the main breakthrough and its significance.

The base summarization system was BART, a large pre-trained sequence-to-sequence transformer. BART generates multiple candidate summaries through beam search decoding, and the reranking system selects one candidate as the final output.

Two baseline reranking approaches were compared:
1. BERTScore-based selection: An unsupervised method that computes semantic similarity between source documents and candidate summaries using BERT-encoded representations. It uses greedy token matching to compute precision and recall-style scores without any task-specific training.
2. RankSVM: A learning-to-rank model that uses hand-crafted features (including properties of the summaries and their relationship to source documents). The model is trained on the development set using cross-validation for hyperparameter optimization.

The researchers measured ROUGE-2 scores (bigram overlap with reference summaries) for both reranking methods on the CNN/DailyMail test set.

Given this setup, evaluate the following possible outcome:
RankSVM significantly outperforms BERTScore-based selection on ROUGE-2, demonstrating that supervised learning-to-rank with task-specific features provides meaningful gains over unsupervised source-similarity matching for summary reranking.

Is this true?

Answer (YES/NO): NO